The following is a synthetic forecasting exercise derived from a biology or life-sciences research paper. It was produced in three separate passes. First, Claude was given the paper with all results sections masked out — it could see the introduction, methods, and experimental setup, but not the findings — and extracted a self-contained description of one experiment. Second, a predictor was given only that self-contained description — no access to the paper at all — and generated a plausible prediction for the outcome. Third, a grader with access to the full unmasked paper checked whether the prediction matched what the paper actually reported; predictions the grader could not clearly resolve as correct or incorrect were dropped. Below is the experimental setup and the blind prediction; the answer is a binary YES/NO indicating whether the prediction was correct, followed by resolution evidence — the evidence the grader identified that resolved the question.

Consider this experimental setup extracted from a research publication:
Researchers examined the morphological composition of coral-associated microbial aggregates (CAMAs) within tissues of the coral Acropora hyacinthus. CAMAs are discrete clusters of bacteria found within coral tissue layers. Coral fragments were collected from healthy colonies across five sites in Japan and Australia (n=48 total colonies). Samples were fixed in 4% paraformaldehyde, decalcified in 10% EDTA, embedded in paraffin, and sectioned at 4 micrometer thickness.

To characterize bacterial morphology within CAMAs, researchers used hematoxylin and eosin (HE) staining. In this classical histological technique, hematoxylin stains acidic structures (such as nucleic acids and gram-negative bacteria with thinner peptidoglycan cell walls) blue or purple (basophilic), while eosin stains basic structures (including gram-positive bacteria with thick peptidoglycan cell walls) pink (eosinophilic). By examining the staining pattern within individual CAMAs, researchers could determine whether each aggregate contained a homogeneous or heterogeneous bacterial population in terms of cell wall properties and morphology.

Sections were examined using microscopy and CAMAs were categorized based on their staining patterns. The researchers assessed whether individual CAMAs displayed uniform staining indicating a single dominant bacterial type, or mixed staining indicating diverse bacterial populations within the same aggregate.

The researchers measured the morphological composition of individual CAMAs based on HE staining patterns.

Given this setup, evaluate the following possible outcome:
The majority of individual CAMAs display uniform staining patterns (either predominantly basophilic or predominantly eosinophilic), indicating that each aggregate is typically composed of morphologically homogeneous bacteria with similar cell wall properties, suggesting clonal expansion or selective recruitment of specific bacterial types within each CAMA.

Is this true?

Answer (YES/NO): YES